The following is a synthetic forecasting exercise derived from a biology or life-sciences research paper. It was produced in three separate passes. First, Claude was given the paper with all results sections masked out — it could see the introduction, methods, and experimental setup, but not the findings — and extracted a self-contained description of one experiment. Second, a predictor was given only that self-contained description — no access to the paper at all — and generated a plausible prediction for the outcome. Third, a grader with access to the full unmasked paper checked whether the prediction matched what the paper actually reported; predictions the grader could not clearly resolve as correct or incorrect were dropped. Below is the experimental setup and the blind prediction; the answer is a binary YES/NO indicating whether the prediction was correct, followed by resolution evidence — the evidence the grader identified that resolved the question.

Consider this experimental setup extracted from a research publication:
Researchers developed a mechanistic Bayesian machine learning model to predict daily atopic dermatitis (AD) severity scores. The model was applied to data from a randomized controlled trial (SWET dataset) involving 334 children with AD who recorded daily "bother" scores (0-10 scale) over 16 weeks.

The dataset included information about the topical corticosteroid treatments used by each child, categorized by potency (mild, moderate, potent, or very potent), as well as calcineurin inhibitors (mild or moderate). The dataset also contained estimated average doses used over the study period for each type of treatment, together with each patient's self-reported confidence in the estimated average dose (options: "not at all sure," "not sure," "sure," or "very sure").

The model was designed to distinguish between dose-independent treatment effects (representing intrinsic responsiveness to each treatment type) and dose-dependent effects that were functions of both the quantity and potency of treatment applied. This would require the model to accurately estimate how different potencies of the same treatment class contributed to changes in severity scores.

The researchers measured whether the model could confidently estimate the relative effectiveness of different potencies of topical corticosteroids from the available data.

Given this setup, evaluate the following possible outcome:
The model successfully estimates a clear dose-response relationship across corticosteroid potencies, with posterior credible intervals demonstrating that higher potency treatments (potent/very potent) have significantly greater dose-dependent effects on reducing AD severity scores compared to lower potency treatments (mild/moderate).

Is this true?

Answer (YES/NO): NO